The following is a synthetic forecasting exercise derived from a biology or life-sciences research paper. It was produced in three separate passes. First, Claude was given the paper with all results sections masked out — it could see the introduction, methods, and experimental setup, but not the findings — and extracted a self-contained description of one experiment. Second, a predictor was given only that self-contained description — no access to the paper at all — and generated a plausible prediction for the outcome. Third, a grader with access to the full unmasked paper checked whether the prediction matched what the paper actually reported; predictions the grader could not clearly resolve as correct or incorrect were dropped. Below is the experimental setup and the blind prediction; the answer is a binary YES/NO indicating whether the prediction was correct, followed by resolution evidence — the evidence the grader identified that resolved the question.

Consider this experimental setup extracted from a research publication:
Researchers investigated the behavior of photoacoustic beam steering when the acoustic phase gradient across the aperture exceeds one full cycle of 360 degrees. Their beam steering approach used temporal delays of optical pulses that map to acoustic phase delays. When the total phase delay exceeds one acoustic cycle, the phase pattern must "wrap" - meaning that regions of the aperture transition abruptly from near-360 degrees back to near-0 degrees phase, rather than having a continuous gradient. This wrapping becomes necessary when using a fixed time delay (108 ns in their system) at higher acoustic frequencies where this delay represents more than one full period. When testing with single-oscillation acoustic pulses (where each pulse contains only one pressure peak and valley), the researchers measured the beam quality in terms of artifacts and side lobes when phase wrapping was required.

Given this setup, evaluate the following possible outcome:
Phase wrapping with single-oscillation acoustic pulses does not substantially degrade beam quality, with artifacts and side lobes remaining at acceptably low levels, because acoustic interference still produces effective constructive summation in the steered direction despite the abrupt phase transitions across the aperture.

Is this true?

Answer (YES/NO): NO